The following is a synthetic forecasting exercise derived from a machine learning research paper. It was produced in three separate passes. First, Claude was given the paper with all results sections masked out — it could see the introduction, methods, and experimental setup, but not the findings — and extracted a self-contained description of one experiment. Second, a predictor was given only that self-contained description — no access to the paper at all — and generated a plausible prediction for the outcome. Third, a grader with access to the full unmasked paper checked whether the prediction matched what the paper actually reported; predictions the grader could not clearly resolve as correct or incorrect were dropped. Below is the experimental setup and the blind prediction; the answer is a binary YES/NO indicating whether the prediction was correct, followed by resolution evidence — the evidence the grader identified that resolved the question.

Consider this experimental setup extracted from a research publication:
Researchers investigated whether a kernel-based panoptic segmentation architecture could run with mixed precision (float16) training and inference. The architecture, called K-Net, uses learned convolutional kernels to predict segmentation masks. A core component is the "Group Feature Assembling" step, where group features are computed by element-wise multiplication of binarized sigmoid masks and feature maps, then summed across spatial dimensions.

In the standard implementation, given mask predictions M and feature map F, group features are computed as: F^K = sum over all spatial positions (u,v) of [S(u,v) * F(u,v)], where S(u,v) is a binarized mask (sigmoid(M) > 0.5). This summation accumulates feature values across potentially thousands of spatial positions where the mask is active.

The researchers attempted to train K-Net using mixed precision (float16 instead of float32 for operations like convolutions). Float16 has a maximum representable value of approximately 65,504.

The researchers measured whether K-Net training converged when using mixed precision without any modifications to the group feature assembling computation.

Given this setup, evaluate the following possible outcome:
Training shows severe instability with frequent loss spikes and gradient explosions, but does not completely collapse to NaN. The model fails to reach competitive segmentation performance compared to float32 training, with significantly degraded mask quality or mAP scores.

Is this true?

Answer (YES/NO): NO